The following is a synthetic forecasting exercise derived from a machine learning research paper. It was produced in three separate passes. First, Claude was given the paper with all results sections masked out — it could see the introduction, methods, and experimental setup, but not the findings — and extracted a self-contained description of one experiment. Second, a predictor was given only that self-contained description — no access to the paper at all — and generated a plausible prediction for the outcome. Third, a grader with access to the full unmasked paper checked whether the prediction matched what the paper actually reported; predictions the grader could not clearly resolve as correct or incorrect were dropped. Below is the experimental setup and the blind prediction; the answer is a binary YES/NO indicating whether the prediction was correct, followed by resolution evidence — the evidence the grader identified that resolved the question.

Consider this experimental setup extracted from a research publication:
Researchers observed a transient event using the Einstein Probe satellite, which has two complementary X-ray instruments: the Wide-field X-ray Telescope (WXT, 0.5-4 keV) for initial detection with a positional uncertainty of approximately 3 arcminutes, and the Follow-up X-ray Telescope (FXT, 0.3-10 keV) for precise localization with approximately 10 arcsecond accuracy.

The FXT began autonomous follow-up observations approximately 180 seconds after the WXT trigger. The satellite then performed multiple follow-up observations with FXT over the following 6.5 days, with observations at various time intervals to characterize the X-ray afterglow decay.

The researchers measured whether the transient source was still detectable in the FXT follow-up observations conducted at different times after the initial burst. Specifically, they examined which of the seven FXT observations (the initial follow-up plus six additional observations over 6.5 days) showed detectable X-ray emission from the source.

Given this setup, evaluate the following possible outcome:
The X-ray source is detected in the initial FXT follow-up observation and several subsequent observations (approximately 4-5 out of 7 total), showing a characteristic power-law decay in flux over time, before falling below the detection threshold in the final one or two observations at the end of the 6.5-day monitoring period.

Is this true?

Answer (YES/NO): YES